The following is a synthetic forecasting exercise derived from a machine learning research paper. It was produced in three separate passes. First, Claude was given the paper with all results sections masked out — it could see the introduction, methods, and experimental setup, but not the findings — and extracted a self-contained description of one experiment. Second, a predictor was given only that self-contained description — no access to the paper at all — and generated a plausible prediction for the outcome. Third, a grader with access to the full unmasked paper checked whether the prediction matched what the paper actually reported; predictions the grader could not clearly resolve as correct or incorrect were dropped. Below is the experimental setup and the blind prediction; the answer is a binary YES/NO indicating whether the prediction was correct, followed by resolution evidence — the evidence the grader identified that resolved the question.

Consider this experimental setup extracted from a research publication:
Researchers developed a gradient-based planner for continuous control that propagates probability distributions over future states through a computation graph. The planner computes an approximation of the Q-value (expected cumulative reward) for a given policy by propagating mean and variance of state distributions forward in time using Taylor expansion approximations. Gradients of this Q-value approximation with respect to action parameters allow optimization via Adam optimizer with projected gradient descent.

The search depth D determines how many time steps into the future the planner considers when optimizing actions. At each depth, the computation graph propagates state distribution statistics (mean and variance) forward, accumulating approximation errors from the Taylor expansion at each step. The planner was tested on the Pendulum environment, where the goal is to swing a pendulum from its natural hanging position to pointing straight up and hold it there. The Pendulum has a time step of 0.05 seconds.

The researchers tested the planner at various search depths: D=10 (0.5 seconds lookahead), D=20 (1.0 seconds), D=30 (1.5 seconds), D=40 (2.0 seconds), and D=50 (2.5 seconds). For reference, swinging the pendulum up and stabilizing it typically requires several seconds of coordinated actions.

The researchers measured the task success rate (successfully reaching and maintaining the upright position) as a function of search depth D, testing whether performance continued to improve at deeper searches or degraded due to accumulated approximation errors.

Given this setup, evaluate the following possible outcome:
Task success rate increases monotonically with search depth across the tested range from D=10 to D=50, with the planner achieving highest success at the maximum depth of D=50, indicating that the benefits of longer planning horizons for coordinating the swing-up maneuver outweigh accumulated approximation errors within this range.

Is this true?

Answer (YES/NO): NO